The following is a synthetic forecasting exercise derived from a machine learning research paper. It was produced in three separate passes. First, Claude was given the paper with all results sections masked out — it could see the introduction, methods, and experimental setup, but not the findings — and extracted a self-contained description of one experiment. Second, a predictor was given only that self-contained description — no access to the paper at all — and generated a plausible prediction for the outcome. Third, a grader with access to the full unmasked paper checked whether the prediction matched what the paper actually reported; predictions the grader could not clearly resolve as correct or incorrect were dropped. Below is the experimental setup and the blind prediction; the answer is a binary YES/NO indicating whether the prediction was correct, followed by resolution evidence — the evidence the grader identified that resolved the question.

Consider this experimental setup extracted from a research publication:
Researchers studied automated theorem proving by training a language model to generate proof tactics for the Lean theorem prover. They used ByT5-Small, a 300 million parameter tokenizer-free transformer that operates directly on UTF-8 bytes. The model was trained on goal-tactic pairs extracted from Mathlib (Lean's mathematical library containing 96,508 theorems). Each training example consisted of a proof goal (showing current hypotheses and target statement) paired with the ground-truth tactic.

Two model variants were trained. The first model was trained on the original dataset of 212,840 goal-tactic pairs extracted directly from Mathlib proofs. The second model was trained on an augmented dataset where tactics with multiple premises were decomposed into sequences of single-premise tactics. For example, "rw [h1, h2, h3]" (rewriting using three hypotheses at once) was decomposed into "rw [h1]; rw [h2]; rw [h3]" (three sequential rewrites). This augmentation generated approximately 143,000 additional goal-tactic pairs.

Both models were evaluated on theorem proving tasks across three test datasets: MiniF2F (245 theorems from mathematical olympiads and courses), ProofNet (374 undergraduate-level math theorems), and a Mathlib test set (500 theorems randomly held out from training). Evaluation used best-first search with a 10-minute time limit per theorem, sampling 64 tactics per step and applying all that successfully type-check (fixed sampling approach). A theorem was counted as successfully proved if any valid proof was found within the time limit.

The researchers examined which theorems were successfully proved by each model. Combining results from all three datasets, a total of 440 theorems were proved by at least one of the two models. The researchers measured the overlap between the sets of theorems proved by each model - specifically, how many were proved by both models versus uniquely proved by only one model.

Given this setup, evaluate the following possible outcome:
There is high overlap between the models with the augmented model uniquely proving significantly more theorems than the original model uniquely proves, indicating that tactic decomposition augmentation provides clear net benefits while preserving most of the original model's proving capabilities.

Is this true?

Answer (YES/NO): NO